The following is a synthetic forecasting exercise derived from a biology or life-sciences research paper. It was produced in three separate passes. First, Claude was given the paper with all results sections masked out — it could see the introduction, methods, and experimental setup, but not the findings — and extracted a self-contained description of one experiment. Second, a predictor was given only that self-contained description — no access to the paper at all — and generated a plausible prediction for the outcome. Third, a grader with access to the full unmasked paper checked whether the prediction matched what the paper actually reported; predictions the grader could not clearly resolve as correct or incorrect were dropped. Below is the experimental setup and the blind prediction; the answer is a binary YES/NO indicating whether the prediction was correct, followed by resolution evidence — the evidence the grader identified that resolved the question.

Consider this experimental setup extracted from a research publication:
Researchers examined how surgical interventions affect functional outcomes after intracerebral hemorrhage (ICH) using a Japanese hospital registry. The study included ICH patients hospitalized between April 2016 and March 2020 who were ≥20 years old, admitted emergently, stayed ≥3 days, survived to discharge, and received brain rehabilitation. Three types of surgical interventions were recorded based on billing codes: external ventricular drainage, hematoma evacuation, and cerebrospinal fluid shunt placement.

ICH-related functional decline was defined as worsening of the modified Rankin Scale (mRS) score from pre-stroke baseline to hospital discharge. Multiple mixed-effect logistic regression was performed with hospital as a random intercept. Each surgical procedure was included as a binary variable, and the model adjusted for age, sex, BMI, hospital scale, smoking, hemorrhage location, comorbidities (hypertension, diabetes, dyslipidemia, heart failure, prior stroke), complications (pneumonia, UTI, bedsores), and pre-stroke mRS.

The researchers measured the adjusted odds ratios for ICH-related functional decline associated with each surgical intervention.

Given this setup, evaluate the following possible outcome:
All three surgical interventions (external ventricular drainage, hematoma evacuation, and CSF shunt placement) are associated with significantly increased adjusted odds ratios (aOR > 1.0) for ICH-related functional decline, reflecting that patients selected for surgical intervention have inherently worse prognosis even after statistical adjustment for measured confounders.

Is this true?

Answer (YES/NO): YES